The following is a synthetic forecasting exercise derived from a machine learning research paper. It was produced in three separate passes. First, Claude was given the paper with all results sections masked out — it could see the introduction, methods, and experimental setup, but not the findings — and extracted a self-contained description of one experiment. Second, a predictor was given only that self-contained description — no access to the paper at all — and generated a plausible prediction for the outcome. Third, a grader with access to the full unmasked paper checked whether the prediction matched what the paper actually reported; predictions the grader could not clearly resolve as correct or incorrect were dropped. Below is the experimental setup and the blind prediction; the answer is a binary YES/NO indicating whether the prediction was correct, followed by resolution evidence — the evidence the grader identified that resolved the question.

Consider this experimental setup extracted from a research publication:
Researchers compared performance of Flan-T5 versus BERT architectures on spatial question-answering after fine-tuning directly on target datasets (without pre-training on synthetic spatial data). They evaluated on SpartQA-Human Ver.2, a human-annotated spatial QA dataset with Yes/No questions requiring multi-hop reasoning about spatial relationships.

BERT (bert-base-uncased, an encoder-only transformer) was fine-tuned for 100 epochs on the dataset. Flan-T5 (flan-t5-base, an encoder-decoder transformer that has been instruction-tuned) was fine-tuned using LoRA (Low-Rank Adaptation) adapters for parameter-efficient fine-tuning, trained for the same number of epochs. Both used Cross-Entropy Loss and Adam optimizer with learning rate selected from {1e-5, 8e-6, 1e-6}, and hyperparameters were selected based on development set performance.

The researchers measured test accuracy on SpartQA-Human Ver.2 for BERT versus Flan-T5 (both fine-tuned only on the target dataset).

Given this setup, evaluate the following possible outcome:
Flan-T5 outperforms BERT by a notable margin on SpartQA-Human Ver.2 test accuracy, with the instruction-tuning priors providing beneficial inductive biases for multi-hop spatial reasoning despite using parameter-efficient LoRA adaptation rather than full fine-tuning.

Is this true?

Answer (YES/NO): YES